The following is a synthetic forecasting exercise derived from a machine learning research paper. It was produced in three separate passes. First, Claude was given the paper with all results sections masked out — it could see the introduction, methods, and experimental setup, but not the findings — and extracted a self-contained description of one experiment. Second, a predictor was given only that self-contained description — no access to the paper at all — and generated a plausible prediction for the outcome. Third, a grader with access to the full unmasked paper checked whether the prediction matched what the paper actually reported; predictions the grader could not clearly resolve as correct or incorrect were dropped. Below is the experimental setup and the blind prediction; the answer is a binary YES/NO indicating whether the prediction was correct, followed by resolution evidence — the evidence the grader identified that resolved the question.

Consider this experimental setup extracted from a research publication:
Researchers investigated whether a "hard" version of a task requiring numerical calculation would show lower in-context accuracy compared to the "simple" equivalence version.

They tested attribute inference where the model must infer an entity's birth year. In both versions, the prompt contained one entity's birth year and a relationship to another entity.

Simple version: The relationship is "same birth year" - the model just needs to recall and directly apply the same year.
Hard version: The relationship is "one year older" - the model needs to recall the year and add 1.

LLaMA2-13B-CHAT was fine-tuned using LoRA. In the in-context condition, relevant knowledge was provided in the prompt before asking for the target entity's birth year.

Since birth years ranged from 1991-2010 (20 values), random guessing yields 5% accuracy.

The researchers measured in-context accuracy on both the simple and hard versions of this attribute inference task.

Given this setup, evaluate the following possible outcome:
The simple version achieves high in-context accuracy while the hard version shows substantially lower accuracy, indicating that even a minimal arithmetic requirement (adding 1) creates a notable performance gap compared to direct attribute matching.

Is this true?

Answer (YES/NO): NO